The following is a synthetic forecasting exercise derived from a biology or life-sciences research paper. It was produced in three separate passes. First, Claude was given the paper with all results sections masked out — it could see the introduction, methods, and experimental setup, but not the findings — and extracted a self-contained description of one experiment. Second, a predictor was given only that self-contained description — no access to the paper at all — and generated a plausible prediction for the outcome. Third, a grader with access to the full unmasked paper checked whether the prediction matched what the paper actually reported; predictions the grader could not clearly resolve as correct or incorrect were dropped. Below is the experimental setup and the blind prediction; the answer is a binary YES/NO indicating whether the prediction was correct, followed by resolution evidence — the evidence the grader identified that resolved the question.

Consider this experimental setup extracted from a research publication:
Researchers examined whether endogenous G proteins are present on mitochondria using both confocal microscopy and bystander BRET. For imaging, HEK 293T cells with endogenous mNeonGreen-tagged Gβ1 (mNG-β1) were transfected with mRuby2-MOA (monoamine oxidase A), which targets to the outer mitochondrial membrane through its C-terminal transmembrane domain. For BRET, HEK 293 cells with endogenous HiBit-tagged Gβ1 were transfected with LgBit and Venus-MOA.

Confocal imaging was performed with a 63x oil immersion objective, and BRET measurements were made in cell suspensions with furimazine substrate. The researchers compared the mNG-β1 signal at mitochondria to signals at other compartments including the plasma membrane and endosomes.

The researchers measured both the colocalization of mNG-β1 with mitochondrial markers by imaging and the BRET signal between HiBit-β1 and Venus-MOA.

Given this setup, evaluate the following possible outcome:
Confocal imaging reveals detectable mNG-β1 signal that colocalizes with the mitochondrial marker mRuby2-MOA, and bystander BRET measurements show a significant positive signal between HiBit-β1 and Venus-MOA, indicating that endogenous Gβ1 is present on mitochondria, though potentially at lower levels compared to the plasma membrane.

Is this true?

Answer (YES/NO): NO